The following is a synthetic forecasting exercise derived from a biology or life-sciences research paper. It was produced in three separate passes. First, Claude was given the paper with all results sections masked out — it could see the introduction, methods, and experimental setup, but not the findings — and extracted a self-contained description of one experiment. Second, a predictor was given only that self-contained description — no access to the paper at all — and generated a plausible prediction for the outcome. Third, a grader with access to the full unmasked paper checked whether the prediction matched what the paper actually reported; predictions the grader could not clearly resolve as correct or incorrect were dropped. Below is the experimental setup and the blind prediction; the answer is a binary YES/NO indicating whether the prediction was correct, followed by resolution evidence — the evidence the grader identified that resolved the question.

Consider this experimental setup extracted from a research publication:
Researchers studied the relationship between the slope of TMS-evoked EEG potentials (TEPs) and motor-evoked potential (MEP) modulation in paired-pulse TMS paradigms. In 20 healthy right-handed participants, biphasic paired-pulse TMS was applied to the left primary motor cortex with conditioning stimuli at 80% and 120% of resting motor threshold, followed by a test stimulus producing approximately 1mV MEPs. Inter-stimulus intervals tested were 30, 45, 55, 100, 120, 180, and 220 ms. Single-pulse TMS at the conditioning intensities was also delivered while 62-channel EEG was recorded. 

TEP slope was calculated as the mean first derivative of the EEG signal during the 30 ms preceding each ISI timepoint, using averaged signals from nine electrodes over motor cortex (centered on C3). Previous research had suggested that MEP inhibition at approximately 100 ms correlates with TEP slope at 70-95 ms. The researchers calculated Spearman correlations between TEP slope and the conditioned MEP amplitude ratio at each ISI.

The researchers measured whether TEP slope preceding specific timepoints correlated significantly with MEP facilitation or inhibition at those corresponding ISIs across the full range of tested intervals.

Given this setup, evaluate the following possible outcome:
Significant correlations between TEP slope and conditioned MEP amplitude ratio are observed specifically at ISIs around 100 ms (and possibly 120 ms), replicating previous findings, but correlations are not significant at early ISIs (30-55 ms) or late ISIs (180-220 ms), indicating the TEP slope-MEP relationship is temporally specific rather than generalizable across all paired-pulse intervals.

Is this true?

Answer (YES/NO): YES